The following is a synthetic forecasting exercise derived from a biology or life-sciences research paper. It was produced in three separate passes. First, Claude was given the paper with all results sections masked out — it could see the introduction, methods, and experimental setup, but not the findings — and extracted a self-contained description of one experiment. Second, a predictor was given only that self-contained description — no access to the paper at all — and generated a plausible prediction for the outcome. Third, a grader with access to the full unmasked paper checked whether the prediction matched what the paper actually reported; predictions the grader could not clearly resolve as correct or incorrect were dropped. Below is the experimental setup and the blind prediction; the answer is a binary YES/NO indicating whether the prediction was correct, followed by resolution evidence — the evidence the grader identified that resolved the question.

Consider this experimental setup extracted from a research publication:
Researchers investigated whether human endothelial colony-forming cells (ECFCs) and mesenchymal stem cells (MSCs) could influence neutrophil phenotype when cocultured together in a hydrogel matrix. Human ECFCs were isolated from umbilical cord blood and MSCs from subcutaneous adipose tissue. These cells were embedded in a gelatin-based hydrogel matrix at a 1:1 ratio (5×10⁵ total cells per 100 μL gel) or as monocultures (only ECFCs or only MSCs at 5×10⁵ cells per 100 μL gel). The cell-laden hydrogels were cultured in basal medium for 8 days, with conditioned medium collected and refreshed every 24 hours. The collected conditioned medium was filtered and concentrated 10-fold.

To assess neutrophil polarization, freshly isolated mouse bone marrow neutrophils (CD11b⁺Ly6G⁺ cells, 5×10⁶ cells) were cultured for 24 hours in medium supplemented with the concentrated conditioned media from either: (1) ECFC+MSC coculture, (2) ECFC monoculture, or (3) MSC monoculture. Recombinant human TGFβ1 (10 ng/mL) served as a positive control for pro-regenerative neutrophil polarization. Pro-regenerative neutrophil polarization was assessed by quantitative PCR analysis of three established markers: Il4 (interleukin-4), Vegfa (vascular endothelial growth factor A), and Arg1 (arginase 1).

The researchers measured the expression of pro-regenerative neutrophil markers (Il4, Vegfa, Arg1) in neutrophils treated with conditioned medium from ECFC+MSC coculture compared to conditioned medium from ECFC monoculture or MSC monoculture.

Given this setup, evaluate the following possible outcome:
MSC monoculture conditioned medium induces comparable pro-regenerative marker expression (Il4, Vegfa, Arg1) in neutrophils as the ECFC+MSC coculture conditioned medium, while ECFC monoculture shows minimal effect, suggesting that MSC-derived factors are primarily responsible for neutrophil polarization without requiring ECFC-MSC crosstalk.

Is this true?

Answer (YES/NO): NO